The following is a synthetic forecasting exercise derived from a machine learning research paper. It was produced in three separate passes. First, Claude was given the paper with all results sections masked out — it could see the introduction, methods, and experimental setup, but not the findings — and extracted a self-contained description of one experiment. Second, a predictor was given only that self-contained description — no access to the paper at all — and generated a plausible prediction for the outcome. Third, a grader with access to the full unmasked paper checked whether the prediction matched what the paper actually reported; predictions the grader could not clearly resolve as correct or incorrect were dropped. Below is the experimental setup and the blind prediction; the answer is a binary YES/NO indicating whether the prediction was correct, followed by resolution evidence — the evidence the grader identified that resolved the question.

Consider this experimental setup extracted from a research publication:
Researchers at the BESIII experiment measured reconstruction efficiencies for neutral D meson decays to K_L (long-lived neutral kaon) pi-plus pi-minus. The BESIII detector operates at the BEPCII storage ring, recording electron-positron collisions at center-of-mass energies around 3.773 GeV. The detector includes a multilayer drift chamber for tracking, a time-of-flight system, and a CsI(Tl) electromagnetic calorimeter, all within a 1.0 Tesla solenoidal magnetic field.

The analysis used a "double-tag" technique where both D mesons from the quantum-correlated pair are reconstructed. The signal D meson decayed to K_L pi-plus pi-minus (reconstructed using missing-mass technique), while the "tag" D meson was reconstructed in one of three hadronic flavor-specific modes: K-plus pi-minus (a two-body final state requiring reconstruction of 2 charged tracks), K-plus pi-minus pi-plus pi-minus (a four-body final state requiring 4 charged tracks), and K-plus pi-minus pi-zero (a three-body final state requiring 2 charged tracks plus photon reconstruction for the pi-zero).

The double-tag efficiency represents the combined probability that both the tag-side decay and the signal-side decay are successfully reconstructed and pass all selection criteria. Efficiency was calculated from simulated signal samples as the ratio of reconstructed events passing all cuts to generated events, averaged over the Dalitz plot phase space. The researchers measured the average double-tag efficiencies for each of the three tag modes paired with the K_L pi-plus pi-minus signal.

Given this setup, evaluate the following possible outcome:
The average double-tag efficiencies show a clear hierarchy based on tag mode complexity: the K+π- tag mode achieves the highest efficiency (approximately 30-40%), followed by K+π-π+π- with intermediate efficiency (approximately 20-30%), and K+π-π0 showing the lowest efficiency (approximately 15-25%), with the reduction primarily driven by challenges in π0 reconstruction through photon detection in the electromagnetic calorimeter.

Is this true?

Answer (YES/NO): NO